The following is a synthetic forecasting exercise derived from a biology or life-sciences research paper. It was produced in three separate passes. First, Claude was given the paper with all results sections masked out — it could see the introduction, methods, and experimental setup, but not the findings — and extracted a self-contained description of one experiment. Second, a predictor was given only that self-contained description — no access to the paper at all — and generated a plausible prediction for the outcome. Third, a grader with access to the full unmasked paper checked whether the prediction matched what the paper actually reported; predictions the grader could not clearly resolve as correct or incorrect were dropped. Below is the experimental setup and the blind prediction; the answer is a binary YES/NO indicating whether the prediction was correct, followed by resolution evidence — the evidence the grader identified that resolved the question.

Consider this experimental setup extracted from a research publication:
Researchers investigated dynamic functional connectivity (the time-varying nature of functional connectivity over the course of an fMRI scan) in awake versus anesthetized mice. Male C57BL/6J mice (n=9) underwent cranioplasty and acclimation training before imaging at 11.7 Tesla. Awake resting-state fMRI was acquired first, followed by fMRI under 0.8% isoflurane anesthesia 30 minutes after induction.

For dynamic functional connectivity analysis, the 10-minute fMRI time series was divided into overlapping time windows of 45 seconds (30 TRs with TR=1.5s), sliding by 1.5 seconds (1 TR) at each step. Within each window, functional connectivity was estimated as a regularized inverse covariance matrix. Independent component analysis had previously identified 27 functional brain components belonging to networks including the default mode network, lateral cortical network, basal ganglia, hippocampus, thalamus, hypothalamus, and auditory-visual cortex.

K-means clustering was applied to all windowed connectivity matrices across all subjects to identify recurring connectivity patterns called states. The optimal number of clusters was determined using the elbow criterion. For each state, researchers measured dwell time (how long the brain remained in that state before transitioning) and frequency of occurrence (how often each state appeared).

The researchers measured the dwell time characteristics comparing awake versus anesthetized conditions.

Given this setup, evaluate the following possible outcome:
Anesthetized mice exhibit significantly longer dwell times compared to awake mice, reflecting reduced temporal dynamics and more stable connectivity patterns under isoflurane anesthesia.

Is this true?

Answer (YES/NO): NO